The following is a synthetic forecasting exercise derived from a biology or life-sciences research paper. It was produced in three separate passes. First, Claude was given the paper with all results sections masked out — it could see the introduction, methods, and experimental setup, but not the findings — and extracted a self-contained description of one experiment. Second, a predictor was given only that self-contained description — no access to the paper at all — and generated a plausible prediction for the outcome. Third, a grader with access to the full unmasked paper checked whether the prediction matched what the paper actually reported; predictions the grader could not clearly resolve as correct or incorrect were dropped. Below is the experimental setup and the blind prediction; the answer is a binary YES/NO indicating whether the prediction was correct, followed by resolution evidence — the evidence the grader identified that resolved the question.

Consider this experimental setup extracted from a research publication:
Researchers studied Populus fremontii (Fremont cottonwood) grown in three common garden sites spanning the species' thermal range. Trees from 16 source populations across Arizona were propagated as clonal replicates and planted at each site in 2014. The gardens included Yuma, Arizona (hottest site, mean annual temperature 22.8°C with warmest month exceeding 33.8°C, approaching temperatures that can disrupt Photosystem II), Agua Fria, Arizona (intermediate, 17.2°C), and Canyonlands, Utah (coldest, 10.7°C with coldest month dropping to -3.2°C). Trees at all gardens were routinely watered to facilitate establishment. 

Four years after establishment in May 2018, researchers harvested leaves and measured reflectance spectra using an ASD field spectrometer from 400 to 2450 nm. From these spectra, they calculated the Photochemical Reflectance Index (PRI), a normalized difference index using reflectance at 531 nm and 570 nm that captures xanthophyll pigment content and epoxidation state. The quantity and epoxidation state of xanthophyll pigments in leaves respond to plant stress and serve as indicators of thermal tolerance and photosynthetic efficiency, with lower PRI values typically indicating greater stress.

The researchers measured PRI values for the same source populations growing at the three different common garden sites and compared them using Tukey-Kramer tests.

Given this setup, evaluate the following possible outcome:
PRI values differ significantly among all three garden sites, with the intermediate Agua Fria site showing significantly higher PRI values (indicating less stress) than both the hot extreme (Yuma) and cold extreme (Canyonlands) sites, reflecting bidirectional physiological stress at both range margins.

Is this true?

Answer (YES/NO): NO